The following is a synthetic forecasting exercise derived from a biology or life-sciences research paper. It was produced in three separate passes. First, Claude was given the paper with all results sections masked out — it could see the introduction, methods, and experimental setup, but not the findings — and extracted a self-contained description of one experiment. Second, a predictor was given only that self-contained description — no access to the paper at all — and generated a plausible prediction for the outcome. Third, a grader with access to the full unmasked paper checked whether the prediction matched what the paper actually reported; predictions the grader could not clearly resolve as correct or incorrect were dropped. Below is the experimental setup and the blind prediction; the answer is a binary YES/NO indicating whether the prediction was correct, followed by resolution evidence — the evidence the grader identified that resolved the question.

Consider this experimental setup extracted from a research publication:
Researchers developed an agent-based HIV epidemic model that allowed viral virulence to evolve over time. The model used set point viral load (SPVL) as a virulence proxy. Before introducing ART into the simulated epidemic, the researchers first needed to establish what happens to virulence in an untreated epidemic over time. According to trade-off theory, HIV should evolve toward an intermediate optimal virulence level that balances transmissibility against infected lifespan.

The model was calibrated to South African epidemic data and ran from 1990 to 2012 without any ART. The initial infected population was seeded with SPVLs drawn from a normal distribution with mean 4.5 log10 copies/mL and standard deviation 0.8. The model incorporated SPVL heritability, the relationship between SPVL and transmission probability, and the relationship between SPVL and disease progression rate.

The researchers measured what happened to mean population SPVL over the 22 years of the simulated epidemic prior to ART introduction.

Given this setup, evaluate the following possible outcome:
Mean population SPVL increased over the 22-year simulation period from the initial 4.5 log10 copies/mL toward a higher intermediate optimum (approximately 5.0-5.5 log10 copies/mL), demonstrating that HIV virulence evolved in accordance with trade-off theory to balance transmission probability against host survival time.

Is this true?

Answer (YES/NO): NO